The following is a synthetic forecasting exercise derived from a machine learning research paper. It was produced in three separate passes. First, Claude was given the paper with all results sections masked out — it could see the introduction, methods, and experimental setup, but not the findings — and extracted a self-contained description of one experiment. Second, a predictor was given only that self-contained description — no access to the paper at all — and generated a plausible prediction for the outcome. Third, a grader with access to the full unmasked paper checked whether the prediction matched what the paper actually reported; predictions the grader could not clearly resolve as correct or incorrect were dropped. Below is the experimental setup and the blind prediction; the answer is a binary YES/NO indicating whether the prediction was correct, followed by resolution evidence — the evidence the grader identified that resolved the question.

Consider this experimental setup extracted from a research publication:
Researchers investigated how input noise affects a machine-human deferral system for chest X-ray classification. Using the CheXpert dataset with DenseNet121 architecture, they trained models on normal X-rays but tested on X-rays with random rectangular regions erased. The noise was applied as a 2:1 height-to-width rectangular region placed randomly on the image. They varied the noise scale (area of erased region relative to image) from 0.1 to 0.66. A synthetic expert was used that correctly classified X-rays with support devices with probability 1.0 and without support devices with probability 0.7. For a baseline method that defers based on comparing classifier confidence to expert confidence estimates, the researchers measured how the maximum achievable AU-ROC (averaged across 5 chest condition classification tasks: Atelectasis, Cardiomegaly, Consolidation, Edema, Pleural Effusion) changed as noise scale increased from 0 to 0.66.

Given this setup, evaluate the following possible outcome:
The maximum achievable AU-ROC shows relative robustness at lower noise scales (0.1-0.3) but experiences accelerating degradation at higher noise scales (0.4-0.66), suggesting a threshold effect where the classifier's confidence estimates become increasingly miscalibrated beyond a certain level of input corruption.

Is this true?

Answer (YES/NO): NO